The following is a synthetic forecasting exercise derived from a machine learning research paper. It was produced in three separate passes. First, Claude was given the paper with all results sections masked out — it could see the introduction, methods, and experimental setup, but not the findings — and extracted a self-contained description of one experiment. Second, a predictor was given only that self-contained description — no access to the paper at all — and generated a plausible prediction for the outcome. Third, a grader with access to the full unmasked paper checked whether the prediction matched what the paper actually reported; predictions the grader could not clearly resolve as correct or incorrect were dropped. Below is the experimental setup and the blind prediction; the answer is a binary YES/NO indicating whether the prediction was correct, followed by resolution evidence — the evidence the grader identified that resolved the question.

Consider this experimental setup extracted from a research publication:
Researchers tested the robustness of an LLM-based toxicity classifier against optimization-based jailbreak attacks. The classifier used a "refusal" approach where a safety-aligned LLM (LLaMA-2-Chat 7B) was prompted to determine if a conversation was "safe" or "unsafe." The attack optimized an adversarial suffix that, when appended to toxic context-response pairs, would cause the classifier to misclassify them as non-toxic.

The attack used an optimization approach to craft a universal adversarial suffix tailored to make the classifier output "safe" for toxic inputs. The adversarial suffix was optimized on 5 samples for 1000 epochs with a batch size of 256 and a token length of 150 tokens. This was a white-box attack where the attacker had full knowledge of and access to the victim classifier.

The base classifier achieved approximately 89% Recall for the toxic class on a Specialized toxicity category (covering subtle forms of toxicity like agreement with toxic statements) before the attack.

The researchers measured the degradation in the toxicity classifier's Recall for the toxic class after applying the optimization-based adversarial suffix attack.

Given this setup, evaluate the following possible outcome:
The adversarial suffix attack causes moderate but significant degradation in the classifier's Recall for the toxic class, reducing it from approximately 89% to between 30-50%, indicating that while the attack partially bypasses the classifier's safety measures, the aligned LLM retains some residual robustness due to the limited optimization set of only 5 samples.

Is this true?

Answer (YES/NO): YES